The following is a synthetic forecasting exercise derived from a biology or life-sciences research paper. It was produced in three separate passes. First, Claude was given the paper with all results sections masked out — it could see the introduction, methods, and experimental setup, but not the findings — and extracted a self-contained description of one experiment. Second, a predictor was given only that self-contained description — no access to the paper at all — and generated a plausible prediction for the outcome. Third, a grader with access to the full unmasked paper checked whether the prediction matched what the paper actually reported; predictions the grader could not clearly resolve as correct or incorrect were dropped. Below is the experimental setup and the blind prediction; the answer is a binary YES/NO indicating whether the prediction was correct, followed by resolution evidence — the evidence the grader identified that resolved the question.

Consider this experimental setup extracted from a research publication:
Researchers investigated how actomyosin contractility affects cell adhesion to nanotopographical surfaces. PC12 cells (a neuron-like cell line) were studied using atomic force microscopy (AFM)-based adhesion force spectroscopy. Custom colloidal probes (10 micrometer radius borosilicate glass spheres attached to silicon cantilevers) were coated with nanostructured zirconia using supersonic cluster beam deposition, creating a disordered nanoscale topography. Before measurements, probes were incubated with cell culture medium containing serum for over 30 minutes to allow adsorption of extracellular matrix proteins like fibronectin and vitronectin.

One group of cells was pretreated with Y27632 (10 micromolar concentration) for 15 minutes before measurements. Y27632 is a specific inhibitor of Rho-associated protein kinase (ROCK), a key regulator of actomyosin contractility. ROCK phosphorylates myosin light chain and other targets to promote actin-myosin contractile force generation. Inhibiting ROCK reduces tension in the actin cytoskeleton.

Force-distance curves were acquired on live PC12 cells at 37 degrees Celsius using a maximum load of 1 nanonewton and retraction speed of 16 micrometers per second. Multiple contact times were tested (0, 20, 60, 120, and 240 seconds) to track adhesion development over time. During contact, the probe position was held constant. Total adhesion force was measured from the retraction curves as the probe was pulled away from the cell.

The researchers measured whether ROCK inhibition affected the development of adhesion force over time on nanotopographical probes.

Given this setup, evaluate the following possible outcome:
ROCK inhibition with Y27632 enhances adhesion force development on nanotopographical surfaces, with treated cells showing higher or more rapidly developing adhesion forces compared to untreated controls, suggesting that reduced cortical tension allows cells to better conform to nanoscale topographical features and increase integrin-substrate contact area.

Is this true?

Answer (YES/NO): NO